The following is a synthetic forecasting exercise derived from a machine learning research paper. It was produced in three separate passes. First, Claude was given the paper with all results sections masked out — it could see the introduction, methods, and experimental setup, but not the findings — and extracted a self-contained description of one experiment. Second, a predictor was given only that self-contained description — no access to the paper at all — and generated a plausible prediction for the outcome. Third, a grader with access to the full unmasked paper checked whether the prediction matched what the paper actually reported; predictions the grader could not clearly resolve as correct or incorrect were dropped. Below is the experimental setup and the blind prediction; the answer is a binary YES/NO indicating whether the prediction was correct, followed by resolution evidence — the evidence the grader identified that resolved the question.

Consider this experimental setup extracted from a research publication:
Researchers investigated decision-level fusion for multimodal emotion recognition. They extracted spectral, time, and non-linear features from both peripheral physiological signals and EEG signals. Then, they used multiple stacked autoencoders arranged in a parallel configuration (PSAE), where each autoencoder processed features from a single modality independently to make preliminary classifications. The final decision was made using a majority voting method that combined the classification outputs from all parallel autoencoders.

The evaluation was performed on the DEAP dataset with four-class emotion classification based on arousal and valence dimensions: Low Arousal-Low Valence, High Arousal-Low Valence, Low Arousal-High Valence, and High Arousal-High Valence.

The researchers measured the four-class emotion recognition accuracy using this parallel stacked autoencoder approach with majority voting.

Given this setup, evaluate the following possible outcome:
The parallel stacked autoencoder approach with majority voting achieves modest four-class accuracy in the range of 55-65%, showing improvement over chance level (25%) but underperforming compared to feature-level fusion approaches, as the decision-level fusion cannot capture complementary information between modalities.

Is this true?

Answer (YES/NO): NO